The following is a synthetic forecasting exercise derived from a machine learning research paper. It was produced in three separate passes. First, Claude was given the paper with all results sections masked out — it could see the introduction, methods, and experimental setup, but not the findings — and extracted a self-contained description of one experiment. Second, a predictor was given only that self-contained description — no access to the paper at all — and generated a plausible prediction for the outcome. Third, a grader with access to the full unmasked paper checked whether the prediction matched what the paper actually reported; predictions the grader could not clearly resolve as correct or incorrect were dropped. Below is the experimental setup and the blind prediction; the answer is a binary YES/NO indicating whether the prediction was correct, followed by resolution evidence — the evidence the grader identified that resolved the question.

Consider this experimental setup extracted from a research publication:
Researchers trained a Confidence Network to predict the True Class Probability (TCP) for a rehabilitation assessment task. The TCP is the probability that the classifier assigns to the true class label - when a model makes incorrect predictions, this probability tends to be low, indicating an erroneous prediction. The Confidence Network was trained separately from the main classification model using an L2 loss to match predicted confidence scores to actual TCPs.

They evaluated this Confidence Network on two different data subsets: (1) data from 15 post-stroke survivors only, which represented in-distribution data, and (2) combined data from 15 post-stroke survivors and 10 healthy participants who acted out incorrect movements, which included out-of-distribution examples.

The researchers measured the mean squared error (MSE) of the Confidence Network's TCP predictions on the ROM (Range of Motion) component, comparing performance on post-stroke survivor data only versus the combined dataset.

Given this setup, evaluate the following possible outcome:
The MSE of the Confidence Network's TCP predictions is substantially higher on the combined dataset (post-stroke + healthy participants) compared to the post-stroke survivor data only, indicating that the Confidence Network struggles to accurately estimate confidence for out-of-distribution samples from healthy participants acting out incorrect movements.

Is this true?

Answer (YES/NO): NO